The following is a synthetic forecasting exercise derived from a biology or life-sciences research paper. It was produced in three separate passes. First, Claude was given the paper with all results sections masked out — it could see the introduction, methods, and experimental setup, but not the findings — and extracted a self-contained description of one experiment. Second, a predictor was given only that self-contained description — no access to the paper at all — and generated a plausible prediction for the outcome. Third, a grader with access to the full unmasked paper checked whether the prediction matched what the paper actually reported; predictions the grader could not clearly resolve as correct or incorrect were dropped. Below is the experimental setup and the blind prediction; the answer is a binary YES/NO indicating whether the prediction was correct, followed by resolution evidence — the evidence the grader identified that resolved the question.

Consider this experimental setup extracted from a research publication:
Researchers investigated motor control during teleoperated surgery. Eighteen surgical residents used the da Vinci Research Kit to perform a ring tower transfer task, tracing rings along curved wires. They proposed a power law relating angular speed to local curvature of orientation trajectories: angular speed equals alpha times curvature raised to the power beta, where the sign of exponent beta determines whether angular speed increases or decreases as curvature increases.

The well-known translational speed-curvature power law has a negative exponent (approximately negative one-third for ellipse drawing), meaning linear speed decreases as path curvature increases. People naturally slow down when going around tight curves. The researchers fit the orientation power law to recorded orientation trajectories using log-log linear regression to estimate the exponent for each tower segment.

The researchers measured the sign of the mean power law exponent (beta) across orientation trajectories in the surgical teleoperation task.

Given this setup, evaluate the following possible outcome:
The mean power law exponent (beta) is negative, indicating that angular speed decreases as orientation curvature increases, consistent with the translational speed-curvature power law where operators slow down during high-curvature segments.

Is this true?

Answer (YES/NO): YES